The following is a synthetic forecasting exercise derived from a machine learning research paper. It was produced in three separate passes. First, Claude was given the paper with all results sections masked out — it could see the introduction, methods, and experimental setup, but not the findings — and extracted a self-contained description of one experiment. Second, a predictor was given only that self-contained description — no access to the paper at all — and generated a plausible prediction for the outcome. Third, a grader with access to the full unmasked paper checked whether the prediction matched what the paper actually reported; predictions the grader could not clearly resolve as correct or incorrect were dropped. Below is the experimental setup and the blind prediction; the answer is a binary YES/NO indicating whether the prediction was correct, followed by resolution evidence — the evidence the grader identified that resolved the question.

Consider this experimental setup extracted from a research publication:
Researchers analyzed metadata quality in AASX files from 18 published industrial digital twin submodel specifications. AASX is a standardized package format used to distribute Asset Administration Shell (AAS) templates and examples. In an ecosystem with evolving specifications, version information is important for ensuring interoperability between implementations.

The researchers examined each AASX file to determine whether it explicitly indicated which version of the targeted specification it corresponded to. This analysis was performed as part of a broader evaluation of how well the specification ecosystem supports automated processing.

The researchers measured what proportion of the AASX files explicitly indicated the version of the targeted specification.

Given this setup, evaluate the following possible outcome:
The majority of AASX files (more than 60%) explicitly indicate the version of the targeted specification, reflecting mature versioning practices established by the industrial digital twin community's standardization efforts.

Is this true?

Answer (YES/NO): NO